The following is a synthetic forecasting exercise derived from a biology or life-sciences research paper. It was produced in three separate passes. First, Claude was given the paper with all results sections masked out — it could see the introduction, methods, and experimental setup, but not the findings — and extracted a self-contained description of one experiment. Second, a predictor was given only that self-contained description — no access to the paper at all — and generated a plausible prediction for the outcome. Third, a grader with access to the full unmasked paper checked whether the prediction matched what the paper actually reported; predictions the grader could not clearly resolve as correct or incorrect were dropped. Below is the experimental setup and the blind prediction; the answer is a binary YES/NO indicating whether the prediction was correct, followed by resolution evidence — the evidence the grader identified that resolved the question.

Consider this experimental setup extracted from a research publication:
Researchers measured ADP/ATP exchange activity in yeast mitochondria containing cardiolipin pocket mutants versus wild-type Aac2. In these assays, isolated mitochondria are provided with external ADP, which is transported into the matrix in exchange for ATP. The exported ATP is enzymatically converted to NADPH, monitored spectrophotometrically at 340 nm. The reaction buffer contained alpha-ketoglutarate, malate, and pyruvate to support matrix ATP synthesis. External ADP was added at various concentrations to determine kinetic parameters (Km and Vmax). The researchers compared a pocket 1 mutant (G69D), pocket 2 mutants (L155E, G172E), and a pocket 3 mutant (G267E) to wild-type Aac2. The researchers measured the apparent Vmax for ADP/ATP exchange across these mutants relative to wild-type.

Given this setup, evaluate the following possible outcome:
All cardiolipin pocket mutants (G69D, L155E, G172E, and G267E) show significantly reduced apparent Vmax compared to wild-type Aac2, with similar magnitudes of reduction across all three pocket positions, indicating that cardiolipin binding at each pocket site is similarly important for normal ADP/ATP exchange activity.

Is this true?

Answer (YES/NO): NO